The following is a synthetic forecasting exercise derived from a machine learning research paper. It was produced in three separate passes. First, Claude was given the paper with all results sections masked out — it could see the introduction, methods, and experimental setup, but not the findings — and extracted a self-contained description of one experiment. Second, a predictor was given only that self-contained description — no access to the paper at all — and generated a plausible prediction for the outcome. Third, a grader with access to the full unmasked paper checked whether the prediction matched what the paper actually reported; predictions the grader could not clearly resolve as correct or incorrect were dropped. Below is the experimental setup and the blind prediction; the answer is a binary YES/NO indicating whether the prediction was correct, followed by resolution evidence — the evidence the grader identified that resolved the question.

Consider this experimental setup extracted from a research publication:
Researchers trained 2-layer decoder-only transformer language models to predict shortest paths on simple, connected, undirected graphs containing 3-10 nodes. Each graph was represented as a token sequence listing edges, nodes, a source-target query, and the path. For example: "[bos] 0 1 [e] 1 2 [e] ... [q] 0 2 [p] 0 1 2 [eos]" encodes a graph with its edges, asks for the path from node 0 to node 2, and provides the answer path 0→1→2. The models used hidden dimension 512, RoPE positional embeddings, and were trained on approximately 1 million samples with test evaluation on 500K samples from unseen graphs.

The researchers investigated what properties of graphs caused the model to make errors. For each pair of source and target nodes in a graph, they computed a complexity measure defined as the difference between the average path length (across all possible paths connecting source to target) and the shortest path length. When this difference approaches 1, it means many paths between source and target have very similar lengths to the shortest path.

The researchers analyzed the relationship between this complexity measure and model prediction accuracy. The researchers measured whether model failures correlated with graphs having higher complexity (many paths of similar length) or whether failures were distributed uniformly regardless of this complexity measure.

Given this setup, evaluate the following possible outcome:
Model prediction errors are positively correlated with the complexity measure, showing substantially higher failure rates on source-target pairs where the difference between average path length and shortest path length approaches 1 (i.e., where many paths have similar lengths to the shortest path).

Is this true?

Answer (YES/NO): YES